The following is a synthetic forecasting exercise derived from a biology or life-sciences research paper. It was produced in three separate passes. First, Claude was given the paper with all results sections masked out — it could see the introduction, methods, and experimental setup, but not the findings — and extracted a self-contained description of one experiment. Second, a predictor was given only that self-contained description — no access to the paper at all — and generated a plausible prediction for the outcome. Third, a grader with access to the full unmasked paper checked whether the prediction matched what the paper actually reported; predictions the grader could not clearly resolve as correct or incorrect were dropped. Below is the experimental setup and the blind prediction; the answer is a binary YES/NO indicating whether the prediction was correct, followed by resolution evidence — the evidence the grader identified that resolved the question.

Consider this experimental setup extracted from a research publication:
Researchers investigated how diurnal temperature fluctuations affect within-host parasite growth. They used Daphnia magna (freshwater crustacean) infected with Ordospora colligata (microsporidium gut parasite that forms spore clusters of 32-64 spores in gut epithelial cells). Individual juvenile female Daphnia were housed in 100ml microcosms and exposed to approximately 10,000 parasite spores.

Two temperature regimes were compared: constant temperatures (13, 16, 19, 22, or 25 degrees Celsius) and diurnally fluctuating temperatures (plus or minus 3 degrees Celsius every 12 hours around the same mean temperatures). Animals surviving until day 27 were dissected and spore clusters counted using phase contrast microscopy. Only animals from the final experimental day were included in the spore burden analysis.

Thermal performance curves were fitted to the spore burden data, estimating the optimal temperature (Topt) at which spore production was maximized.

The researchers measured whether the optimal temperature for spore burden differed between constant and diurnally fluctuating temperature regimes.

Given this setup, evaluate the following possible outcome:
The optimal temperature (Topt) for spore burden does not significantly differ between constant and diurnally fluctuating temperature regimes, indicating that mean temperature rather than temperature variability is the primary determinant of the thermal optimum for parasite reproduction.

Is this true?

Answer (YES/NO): YES